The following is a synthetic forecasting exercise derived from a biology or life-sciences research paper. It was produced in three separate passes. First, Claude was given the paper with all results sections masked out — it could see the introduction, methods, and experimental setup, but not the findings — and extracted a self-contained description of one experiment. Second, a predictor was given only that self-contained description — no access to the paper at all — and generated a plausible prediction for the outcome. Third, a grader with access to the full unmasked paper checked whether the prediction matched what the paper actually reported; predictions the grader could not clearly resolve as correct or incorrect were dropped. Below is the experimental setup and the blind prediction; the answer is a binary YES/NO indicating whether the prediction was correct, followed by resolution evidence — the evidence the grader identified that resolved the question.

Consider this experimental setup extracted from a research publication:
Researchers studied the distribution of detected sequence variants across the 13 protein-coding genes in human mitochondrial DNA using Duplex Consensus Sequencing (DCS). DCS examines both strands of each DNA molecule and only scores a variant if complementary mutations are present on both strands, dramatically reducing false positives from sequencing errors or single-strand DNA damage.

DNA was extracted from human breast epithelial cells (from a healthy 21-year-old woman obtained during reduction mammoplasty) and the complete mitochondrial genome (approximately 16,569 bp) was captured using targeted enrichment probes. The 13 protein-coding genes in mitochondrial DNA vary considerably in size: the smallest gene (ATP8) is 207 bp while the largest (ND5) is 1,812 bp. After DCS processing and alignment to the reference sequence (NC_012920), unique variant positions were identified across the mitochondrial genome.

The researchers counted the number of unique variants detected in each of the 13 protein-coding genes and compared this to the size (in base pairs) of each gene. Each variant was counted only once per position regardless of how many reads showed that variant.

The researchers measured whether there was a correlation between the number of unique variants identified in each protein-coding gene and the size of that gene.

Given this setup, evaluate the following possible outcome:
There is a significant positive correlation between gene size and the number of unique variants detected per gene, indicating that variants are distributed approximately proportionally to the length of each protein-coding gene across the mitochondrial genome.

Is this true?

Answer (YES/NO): YES